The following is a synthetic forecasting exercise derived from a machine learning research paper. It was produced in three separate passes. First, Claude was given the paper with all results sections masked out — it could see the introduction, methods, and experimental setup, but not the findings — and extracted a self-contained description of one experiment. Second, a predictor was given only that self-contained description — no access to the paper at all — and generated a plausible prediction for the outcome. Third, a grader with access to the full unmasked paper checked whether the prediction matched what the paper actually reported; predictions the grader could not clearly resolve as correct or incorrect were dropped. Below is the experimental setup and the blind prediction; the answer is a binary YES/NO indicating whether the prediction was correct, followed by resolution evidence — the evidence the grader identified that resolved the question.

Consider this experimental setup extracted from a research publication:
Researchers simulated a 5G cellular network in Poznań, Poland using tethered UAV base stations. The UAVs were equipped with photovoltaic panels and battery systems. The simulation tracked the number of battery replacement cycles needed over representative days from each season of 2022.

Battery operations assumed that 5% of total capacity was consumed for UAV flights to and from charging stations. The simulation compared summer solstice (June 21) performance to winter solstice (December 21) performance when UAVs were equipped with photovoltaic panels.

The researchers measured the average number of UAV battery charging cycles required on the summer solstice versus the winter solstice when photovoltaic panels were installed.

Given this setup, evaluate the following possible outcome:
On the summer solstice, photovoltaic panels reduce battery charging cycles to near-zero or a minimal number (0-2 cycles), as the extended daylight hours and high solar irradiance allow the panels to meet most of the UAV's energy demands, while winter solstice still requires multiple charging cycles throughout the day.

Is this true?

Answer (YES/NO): NO